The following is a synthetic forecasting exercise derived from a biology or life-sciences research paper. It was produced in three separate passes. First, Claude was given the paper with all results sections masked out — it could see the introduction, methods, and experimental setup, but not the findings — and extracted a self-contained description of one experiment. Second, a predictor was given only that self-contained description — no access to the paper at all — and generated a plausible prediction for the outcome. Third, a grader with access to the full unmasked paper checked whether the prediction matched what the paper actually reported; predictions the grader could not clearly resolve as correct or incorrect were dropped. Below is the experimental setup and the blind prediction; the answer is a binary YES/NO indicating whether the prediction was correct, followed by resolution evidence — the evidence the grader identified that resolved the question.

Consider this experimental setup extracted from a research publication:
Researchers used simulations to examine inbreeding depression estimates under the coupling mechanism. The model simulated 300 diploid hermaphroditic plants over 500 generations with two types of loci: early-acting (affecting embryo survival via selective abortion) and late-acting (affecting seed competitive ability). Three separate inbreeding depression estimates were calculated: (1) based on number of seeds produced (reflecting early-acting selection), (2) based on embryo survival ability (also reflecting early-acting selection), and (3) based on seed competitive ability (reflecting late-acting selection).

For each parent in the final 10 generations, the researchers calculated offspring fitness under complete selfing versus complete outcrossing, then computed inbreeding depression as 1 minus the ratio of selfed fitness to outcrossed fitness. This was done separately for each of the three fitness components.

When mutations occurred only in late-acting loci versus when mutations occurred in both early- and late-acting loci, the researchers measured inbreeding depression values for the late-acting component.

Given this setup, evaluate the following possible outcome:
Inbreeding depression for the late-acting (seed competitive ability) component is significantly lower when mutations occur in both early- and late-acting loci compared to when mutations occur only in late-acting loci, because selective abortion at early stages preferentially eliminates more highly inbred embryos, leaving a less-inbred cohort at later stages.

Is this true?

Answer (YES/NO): NO